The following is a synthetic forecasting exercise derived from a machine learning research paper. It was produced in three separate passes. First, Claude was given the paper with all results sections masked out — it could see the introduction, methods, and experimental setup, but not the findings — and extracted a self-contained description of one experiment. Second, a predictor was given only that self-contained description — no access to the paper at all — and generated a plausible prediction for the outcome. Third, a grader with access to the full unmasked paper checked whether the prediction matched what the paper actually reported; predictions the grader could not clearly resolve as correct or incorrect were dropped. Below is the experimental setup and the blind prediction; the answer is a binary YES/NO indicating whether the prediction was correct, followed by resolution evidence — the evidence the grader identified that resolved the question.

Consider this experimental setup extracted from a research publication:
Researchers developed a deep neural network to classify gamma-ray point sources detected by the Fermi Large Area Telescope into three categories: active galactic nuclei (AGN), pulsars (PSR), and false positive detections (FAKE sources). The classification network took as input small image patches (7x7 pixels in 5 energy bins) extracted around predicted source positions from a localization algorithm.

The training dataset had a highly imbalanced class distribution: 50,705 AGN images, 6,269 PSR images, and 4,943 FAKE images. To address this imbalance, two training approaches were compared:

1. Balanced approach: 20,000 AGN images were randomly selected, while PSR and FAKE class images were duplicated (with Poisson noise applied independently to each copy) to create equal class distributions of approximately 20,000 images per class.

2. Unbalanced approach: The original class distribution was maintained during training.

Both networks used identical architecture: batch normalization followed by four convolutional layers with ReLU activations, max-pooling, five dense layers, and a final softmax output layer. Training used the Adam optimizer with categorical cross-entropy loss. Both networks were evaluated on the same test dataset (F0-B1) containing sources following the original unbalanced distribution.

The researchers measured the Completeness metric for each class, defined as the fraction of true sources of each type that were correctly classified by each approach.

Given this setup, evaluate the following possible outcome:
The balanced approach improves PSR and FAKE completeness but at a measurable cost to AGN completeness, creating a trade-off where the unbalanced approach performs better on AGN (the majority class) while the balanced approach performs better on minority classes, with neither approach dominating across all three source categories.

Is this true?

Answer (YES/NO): YES